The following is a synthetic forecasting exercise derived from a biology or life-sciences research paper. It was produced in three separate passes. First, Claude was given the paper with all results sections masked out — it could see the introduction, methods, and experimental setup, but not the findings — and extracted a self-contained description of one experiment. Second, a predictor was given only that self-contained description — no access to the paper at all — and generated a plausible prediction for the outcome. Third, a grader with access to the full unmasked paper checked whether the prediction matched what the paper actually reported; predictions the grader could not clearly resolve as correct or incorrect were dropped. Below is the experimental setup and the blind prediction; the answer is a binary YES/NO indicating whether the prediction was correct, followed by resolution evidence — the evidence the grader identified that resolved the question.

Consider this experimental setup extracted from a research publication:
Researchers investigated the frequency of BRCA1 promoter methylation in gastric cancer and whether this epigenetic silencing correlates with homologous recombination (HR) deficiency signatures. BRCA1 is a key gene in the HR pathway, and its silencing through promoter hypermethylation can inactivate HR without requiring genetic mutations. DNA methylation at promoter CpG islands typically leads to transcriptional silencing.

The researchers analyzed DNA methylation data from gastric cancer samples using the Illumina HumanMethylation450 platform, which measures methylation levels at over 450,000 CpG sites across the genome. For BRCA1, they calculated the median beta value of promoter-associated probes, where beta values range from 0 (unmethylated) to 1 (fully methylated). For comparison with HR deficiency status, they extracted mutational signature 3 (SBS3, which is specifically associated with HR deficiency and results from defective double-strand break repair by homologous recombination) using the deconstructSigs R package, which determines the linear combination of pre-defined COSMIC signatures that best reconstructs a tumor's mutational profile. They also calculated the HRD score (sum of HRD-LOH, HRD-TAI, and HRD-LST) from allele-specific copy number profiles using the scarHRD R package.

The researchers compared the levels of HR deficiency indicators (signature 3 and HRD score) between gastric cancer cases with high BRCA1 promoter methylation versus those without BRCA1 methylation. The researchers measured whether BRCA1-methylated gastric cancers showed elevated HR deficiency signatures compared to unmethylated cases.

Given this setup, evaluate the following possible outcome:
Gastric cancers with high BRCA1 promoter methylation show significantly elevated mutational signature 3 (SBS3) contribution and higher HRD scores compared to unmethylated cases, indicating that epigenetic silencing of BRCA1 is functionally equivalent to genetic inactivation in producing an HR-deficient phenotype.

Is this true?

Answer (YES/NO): NO